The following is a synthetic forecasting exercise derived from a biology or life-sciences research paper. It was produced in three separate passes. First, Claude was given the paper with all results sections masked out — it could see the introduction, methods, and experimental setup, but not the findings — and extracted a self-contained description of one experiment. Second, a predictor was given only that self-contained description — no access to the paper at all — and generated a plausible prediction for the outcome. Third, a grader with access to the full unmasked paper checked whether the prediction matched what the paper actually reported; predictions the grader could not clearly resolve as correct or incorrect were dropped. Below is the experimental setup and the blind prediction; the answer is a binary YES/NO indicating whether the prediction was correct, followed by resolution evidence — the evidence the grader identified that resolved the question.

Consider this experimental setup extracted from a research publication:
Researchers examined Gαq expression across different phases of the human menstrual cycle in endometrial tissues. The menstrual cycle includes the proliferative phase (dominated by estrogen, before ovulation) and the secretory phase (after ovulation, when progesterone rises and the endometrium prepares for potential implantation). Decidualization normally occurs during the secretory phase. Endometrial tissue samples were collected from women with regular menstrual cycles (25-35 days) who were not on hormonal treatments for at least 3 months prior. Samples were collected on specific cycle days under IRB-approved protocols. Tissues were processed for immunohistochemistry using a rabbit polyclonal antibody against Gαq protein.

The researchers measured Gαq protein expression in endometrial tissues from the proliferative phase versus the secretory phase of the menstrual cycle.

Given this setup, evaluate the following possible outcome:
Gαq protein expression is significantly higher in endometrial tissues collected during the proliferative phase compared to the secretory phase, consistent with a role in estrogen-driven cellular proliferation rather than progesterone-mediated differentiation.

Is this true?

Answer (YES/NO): NO